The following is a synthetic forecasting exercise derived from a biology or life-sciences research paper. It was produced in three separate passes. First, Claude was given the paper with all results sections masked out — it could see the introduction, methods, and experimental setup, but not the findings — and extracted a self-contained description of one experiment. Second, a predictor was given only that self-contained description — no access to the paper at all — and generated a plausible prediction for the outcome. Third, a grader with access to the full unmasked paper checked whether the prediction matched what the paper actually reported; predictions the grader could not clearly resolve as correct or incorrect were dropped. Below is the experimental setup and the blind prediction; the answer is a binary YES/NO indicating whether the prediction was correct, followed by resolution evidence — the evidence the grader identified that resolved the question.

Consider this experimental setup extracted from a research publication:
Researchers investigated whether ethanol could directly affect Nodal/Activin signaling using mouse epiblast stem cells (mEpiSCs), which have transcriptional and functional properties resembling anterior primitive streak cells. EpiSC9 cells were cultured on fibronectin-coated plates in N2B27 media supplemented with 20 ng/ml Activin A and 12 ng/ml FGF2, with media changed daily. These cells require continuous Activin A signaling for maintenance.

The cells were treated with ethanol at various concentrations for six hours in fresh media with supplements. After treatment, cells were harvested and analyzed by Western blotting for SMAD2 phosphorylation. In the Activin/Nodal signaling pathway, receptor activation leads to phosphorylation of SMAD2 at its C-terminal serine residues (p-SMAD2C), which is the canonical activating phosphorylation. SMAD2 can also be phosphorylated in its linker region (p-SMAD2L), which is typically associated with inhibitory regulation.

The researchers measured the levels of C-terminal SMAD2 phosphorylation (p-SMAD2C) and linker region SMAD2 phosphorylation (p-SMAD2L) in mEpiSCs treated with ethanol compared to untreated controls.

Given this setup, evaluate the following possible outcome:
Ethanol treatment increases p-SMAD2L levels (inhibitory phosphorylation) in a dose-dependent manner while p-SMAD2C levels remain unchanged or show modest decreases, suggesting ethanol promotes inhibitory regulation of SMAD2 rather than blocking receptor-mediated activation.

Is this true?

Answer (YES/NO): NO